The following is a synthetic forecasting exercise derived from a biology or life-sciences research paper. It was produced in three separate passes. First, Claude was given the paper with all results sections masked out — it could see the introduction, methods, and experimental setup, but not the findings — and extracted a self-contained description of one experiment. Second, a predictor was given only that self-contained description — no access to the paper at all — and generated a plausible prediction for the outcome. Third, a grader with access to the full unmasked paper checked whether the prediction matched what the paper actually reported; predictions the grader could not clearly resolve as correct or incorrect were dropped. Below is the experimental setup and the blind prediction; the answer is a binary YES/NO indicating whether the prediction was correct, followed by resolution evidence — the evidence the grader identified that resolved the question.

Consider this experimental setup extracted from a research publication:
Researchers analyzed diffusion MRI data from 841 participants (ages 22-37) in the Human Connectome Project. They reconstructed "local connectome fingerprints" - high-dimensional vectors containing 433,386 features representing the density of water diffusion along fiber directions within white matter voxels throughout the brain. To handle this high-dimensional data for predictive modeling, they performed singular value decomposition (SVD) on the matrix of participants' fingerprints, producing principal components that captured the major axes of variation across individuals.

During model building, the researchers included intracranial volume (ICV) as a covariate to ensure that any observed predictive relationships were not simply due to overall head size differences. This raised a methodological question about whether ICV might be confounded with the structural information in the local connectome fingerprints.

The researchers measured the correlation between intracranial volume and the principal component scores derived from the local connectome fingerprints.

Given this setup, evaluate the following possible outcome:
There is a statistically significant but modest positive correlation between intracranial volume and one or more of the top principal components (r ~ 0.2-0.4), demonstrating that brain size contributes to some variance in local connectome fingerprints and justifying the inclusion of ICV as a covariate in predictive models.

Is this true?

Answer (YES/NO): NO